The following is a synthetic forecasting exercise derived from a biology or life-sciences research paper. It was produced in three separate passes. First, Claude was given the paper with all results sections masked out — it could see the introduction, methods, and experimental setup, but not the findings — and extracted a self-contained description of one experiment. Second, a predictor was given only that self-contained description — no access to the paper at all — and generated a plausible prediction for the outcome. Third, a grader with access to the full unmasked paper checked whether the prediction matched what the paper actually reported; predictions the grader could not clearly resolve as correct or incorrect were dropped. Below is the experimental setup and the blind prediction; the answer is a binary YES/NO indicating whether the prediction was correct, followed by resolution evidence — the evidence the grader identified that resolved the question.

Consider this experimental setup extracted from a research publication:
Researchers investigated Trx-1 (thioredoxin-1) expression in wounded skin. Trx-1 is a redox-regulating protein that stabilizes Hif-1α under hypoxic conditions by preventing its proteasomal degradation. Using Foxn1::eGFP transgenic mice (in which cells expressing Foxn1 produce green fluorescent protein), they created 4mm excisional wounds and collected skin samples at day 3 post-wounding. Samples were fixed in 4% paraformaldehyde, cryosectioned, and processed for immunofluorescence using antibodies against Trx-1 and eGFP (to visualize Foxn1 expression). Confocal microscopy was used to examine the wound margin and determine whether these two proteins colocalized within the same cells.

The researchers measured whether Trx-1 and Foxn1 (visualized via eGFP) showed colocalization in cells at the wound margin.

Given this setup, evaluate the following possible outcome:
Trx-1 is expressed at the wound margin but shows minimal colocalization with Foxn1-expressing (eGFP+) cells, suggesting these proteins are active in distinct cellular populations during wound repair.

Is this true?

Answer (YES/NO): NO